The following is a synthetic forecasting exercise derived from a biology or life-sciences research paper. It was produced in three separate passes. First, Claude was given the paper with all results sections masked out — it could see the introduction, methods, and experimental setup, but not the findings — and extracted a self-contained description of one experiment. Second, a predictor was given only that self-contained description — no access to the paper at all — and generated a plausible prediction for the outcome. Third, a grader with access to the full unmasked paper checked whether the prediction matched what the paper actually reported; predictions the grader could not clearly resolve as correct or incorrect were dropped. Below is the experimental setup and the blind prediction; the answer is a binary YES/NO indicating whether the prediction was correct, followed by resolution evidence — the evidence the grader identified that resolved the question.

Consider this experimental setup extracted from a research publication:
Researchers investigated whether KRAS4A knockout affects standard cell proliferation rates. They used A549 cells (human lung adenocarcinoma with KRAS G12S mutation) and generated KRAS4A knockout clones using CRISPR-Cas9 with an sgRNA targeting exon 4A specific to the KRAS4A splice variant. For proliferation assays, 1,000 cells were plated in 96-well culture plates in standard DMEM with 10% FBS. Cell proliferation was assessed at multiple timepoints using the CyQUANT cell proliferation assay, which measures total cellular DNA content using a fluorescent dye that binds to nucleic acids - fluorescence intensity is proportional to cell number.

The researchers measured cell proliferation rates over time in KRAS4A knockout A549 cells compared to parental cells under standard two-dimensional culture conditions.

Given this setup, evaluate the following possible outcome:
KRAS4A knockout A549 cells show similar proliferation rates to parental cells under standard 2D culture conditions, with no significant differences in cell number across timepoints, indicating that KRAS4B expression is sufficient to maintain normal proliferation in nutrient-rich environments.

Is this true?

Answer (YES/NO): NO